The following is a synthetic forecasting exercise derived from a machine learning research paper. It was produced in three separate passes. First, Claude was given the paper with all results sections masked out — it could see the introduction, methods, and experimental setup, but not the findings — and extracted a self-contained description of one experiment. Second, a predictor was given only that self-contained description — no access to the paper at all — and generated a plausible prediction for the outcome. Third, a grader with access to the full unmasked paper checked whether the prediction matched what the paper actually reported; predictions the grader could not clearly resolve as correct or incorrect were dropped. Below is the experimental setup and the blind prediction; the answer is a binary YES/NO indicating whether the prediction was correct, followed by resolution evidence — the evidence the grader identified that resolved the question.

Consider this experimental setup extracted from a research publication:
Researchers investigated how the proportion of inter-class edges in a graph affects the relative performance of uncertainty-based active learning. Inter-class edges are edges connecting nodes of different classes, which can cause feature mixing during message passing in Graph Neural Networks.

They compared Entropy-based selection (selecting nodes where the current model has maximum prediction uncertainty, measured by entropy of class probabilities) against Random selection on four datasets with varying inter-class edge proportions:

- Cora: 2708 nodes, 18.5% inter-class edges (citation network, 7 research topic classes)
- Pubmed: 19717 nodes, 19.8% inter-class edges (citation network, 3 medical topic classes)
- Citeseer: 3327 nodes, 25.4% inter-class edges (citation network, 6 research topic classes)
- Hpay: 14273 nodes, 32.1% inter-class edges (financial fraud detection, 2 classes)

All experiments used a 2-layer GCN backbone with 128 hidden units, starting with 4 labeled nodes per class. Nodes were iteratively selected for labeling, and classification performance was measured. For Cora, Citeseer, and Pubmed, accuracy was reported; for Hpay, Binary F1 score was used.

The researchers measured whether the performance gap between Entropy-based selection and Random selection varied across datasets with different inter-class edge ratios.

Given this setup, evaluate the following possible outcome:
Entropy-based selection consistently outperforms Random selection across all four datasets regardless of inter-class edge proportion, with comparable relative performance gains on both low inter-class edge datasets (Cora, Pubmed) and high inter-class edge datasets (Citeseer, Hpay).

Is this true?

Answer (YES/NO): NO